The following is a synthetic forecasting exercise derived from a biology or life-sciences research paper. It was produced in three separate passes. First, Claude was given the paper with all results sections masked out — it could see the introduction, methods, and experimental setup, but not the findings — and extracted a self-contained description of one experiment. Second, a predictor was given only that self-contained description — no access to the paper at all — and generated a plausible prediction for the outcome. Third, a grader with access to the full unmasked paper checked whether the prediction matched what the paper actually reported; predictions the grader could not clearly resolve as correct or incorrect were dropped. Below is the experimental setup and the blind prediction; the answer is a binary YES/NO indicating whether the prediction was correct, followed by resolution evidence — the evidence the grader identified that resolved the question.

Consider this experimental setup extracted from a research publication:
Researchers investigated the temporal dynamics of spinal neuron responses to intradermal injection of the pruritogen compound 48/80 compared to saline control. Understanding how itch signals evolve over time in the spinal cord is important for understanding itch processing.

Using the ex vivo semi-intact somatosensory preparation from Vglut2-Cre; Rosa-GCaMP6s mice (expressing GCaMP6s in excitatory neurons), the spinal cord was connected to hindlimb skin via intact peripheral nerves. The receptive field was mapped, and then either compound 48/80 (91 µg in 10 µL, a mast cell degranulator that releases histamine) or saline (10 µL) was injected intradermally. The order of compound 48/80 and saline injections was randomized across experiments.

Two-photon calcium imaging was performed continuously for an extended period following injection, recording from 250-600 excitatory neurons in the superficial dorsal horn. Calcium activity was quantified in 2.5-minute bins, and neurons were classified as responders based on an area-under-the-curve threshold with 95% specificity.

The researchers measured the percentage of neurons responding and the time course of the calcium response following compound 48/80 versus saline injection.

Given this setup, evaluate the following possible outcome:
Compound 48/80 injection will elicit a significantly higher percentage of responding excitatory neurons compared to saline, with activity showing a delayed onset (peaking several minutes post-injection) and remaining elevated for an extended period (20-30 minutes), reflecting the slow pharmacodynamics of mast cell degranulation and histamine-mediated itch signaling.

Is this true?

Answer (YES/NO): NO